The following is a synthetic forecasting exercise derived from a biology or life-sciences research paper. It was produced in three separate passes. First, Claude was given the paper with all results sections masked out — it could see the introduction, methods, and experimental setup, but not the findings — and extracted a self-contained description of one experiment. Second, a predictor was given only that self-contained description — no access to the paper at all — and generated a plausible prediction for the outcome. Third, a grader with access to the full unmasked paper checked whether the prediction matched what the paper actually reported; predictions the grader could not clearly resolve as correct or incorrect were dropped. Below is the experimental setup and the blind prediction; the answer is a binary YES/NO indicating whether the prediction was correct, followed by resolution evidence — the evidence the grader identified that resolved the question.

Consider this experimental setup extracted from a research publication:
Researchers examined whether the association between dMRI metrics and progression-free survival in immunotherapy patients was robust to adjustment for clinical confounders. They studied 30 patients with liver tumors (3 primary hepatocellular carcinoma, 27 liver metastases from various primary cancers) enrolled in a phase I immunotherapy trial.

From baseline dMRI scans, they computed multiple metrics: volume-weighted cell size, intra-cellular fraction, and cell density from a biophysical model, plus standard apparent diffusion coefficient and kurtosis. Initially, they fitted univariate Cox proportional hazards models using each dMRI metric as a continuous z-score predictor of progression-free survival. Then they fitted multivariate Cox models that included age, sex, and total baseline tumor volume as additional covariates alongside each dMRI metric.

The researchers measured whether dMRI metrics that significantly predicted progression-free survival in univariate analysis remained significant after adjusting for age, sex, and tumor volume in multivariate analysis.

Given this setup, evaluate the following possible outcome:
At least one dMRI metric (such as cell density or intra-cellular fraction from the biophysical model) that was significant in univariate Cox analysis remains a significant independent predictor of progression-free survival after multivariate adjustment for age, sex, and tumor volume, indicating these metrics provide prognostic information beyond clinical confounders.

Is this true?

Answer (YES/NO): YES